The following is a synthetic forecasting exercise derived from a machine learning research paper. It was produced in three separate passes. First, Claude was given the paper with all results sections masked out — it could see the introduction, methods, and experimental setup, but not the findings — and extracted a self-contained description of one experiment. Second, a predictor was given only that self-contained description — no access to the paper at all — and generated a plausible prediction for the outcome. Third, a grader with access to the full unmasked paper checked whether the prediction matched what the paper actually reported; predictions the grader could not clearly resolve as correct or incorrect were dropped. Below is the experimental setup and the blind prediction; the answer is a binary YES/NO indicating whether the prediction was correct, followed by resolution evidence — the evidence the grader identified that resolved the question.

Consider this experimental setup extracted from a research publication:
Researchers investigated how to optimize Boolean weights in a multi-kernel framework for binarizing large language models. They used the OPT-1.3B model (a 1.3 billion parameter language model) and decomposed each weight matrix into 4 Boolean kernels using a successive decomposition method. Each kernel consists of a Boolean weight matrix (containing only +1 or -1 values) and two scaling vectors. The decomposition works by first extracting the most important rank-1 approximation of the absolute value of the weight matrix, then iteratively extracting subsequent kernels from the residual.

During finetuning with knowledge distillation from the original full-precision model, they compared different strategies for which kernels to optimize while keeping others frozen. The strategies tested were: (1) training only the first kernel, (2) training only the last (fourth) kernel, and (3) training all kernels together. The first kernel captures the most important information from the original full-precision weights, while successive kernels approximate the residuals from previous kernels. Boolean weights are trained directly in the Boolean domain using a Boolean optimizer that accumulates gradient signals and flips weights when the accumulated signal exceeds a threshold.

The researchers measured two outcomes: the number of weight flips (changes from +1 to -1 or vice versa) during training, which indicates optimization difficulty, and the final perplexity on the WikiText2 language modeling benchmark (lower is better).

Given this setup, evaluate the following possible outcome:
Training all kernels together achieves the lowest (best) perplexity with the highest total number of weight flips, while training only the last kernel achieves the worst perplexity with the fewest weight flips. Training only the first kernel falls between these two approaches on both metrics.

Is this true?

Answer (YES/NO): NO